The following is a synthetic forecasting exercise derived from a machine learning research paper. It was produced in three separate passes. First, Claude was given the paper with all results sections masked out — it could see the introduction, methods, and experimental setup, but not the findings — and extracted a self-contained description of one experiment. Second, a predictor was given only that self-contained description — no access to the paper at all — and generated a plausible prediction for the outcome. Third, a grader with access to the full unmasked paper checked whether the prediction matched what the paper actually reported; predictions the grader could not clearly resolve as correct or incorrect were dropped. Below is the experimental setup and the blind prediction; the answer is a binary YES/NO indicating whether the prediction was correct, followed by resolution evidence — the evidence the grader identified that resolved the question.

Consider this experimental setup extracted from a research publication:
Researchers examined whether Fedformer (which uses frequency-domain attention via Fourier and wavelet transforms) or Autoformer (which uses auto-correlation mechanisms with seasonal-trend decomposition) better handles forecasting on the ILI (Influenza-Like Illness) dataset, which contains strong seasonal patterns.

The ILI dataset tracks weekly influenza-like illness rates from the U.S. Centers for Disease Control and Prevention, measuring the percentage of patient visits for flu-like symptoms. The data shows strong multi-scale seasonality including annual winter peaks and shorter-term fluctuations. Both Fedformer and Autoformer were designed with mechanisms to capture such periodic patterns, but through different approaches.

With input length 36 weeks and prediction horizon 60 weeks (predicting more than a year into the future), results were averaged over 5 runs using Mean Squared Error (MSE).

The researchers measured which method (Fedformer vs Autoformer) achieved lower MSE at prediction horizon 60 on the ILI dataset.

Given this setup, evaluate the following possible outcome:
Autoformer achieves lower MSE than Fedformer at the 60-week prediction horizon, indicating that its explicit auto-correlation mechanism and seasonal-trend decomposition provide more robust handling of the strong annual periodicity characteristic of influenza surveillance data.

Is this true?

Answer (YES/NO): YES